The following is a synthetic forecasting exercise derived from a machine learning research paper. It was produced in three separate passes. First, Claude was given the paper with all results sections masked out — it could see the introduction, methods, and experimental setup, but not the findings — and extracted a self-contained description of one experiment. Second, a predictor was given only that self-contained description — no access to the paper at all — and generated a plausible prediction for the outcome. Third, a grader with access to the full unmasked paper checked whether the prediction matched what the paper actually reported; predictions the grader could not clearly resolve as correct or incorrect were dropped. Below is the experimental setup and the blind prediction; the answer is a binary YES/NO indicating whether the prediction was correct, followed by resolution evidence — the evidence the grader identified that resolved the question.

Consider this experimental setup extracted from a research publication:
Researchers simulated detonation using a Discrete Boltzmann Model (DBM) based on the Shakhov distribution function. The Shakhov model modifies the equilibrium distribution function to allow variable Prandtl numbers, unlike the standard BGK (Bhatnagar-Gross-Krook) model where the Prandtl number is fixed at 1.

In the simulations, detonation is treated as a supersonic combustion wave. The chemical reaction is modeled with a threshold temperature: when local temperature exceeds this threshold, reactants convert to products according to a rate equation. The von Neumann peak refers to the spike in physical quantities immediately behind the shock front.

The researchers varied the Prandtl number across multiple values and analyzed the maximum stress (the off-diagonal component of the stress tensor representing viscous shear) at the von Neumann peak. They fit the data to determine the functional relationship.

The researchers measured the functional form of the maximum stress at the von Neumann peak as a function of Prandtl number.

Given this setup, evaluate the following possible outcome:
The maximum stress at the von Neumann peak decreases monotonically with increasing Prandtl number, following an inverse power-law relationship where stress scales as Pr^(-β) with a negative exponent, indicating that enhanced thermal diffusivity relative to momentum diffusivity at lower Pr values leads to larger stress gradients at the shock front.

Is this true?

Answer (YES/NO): NO